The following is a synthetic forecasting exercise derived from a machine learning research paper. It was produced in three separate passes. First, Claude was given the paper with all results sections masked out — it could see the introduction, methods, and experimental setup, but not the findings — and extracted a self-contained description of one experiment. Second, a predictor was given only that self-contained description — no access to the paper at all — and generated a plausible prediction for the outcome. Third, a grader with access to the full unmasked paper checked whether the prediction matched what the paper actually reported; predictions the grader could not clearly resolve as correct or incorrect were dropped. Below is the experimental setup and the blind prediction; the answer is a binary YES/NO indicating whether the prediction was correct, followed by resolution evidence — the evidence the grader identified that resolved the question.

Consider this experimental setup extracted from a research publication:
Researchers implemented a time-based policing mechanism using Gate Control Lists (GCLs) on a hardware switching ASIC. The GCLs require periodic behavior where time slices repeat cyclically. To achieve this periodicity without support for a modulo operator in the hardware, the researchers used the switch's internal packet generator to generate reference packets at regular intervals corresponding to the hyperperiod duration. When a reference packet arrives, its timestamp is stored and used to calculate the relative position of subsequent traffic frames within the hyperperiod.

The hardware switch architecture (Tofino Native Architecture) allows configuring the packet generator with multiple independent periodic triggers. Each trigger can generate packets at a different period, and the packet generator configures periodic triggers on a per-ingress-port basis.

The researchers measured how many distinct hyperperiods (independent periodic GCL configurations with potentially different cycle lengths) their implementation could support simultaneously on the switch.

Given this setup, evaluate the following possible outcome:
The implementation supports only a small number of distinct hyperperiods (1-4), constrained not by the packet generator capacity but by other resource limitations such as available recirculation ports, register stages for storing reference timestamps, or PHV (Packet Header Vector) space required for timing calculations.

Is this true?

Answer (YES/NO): NO